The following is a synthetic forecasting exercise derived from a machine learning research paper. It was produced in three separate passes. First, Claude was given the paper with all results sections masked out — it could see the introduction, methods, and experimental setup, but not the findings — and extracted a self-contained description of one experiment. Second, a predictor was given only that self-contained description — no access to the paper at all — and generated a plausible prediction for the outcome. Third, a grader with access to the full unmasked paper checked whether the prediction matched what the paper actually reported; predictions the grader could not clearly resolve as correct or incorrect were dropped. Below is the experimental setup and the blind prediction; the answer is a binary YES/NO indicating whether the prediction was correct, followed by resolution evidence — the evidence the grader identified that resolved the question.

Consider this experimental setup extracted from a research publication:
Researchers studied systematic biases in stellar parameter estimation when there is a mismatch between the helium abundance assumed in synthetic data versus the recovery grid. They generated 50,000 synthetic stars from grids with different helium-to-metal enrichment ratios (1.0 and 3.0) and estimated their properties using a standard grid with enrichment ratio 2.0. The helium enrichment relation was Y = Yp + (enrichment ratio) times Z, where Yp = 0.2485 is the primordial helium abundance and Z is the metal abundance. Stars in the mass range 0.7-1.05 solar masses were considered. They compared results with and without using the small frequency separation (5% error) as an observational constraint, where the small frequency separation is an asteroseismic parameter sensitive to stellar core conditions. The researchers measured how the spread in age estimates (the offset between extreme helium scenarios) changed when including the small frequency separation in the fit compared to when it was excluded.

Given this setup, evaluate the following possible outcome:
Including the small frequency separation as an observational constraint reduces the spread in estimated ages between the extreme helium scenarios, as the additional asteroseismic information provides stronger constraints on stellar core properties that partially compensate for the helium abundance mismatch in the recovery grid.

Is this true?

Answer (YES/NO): YES